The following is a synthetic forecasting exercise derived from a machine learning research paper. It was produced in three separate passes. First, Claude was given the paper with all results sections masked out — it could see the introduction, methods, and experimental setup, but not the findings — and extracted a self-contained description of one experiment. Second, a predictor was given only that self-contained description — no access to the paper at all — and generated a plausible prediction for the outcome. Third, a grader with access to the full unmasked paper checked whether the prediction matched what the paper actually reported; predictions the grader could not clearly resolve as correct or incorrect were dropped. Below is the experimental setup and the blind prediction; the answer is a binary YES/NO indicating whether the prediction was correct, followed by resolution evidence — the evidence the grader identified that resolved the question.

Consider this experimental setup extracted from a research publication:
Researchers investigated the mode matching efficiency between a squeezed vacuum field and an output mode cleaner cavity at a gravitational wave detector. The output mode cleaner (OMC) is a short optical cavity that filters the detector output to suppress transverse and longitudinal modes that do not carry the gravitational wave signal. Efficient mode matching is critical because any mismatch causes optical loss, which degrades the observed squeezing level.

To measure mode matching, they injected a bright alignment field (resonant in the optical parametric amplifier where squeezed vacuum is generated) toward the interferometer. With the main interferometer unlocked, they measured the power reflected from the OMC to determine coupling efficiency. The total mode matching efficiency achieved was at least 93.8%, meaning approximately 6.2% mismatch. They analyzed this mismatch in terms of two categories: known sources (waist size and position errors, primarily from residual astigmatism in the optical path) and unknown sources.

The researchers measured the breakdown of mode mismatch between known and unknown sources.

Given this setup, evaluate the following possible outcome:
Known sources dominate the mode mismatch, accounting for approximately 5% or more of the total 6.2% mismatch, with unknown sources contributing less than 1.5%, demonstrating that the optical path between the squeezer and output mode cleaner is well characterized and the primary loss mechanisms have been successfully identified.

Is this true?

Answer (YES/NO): NO